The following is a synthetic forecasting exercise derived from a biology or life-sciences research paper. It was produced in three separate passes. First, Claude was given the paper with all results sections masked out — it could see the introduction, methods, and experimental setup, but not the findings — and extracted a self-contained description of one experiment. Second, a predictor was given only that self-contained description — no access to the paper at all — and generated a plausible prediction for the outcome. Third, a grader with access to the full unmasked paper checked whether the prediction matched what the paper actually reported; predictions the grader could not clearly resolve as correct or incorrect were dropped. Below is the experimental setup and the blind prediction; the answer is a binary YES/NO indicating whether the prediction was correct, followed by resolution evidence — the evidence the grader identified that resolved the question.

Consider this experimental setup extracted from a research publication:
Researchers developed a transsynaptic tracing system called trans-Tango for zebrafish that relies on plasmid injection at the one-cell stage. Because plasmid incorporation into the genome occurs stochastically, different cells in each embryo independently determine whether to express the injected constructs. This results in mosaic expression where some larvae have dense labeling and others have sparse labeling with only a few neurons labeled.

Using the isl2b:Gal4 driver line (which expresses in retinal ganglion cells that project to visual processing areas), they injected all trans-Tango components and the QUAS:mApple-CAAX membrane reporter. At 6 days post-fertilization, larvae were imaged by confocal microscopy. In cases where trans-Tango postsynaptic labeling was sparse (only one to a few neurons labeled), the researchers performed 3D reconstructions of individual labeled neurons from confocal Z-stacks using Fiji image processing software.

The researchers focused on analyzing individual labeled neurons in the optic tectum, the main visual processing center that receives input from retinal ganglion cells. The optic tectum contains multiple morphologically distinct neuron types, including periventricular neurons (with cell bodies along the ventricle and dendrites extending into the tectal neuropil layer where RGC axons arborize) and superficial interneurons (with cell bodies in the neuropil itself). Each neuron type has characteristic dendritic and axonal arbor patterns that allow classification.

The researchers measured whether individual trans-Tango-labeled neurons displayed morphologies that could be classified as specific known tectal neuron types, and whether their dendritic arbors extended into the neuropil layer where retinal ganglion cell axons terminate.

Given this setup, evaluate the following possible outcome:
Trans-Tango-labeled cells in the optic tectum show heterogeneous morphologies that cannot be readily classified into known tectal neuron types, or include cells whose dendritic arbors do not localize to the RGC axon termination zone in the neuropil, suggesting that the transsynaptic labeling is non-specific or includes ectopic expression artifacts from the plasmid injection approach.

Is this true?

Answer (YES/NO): NO